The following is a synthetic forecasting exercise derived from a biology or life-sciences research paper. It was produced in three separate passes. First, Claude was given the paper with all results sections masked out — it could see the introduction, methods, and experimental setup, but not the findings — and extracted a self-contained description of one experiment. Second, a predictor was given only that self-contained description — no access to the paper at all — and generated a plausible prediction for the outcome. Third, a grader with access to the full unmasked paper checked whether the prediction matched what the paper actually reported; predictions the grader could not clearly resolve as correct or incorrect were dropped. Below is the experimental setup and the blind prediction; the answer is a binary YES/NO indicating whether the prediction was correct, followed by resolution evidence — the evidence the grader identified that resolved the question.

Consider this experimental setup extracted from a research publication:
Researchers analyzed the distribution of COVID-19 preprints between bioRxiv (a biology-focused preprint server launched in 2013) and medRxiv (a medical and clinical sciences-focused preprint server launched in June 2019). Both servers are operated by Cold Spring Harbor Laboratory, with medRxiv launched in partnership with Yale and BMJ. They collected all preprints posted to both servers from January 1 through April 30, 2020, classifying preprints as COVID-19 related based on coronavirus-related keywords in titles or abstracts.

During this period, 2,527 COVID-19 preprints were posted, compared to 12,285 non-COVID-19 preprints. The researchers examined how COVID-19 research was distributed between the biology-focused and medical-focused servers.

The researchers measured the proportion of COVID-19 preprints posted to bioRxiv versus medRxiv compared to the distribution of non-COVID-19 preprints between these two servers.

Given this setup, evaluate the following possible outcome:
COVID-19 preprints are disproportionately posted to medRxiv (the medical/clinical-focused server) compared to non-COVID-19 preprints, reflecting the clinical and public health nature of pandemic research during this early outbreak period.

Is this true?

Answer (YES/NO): YES